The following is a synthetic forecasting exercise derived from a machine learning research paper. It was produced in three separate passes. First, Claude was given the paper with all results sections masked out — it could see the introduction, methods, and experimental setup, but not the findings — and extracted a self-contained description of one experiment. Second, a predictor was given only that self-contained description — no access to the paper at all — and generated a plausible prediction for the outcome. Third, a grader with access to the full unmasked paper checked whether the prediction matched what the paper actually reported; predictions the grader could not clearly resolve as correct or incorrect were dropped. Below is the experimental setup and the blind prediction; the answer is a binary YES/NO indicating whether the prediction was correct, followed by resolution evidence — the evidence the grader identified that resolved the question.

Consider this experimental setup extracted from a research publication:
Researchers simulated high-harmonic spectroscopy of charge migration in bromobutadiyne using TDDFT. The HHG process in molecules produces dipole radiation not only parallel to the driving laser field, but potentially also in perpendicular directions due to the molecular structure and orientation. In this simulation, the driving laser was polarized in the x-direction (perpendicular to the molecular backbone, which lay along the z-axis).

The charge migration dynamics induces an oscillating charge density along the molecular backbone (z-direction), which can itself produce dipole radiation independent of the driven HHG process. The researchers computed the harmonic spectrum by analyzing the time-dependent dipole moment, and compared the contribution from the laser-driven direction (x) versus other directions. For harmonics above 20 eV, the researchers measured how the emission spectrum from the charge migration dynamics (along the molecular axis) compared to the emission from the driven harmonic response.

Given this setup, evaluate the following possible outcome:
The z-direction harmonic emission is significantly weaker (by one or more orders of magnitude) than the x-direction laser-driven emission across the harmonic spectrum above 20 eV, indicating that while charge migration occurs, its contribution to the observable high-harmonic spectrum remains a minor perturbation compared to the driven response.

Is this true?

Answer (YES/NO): YES